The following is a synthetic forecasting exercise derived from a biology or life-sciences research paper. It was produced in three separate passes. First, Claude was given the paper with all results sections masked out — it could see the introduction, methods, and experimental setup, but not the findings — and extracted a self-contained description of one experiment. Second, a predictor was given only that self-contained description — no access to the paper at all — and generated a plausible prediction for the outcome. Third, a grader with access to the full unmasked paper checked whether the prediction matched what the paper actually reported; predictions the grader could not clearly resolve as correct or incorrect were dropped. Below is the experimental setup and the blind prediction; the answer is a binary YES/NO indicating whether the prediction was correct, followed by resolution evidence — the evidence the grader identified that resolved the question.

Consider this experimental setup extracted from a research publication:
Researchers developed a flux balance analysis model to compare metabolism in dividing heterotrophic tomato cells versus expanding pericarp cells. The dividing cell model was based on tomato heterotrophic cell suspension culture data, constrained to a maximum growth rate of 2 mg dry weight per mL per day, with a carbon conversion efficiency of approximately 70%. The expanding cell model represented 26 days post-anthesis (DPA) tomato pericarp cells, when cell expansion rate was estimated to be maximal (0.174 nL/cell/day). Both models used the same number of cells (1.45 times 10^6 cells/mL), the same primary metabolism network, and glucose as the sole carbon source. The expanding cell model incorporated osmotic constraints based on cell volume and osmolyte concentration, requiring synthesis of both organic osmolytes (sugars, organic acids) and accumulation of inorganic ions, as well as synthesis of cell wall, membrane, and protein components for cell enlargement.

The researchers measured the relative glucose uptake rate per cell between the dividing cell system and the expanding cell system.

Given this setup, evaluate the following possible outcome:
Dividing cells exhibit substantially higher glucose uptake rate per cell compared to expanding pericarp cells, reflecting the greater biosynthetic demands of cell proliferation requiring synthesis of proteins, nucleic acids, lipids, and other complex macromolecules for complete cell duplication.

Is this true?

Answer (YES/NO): NO